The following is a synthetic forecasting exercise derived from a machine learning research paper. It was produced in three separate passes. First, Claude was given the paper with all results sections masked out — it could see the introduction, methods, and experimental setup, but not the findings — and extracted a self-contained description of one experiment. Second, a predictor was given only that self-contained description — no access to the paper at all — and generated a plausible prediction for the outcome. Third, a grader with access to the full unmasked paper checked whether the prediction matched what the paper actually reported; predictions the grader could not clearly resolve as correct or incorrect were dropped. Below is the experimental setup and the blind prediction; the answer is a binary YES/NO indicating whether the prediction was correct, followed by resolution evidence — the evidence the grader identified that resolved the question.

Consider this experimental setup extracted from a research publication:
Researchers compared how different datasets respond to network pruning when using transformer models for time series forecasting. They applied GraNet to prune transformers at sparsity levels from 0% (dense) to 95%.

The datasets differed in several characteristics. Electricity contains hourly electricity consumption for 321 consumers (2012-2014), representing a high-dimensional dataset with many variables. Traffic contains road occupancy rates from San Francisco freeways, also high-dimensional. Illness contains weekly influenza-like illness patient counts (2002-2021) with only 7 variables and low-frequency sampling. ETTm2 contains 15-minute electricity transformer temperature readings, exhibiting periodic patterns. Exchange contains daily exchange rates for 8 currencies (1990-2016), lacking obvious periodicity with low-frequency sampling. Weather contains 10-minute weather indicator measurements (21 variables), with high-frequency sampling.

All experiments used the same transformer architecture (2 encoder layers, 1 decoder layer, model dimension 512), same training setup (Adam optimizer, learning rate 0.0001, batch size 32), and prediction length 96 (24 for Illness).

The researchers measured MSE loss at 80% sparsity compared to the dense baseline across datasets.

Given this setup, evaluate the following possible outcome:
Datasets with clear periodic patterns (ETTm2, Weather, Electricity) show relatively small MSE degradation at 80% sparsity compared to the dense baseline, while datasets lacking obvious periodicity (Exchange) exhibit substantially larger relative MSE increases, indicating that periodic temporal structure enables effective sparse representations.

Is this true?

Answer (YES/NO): NO